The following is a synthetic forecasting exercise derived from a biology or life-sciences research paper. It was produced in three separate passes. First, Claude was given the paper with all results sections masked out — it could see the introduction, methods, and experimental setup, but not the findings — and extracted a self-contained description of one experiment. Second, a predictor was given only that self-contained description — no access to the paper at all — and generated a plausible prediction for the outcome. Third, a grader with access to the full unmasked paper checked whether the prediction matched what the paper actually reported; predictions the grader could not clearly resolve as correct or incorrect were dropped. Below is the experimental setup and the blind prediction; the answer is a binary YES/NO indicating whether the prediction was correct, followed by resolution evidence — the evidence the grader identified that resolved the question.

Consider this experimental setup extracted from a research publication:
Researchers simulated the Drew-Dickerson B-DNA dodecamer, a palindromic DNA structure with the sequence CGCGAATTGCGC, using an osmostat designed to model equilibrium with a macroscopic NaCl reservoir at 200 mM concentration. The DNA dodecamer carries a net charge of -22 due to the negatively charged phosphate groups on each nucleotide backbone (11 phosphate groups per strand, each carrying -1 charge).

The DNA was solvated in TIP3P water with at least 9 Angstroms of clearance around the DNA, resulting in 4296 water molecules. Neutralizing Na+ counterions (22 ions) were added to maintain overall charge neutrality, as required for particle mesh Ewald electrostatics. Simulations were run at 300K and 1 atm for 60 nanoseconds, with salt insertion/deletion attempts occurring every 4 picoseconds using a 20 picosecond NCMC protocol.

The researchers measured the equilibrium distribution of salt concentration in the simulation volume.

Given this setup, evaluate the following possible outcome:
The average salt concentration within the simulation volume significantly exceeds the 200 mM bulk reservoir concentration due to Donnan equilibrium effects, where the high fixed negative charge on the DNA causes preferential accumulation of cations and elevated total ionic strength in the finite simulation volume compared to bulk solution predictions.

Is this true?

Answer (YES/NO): NO